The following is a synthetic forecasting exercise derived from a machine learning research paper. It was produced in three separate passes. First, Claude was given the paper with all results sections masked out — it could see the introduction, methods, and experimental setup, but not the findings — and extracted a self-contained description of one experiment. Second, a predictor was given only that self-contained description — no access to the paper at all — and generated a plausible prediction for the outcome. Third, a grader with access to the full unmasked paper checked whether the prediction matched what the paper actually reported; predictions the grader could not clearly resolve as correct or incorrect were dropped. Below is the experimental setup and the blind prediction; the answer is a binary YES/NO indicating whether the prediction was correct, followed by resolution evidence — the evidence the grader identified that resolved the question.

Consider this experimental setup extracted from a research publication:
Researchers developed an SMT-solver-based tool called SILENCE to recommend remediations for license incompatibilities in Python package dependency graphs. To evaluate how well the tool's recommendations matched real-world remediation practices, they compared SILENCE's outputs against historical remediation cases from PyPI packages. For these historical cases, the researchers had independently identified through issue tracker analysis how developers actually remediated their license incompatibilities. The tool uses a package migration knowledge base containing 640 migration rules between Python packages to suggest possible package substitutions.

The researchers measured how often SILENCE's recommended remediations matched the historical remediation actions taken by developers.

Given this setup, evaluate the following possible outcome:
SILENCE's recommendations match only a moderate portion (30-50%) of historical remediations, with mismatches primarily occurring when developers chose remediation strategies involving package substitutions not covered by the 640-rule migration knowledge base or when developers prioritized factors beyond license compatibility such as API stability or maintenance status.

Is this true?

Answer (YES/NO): NO